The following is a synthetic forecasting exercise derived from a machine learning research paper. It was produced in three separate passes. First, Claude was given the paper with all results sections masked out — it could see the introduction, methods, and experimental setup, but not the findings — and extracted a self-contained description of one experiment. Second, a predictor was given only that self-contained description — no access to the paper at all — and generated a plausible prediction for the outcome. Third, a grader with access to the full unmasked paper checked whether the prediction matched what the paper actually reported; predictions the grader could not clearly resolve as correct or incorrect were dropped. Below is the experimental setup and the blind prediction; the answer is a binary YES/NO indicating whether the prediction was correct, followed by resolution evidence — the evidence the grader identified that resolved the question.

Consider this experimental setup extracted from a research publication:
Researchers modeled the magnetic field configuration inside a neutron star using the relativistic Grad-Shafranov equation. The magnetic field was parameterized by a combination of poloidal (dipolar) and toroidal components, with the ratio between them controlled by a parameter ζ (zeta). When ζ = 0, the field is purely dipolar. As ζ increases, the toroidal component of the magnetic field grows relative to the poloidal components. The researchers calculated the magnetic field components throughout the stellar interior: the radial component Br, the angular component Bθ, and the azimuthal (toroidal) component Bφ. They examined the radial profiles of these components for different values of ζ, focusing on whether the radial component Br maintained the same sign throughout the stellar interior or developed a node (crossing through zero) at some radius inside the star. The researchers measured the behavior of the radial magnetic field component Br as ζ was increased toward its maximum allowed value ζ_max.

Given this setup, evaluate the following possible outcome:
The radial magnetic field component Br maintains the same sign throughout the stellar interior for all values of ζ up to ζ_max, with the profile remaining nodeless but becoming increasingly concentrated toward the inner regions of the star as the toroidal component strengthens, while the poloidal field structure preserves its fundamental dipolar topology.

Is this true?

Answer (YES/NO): NO